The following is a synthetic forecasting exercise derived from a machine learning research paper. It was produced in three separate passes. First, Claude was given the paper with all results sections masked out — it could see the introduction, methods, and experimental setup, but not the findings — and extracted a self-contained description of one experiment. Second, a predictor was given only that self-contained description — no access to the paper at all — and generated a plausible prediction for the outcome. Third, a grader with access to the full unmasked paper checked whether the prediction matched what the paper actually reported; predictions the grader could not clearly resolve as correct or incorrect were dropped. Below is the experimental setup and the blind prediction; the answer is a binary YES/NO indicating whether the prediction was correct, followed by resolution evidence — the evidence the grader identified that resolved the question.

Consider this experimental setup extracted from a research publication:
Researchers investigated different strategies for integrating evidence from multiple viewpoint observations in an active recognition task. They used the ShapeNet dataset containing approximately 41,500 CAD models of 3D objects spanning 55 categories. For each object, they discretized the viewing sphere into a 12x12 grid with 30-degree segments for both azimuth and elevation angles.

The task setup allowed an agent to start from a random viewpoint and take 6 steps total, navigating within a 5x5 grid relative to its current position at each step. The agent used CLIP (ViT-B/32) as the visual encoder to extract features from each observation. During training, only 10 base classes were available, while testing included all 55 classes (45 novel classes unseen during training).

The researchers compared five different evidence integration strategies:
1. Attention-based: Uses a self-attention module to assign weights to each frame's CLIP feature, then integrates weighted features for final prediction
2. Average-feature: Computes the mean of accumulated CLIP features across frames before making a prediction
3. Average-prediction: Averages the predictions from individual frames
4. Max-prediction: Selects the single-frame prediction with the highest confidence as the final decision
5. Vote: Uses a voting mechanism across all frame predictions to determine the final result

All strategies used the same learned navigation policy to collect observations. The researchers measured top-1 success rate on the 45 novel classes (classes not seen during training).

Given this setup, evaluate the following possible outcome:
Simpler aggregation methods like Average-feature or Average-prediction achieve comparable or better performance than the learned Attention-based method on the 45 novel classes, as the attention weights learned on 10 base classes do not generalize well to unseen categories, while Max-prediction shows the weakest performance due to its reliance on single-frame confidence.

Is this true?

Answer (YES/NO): NO